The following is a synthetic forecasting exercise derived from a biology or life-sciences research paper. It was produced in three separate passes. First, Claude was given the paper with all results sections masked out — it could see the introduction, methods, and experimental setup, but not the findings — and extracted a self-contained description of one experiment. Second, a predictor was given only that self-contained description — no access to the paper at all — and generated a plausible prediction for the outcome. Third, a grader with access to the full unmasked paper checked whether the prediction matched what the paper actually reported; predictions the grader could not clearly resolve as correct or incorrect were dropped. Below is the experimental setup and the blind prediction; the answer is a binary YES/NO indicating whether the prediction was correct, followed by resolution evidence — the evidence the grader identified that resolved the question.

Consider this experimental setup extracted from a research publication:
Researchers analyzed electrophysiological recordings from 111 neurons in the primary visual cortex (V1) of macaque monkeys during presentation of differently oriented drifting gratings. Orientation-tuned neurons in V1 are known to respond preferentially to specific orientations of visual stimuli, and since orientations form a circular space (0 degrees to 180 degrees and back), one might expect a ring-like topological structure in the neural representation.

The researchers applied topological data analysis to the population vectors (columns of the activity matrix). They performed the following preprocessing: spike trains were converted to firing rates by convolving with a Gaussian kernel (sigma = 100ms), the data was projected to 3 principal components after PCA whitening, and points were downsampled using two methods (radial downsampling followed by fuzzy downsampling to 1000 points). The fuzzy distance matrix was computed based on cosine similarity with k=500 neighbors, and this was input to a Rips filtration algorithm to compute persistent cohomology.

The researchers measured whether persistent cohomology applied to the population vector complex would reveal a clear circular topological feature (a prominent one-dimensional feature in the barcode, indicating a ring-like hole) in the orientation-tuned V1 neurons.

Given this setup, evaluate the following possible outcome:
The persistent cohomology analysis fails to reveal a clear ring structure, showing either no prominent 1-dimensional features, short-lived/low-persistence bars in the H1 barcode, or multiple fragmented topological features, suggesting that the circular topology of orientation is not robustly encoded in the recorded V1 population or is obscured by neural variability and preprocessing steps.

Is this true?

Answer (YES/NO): NO